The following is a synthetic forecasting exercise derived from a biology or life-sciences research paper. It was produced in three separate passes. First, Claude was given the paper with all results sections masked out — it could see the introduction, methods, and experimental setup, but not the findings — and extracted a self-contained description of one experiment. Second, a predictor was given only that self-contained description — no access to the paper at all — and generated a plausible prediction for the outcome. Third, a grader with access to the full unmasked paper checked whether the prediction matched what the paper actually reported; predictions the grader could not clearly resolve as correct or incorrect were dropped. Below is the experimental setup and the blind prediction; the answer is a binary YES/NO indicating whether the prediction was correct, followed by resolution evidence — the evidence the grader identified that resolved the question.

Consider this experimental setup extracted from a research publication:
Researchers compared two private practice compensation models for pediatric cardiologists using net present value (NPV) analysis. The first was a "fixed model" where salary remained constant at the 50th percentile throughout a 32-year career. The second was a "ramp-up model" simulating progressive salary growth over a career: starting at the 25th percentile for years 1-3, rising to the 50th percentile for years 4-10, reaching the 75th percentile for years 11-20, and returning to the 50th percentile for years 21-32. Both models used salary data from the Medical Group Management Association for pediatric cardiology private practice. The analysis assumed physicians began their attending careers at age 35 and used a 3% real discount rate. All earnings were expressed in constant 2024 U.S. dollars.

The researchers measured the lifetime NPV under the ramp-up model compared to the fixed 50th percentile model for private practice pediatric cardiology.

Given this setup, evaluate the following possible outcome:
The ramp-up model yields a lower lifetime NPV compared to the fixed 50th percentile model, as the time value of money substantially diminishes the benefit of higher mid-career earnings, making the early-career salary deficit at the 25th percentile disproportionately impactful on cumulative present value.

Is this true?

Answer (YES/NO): NO